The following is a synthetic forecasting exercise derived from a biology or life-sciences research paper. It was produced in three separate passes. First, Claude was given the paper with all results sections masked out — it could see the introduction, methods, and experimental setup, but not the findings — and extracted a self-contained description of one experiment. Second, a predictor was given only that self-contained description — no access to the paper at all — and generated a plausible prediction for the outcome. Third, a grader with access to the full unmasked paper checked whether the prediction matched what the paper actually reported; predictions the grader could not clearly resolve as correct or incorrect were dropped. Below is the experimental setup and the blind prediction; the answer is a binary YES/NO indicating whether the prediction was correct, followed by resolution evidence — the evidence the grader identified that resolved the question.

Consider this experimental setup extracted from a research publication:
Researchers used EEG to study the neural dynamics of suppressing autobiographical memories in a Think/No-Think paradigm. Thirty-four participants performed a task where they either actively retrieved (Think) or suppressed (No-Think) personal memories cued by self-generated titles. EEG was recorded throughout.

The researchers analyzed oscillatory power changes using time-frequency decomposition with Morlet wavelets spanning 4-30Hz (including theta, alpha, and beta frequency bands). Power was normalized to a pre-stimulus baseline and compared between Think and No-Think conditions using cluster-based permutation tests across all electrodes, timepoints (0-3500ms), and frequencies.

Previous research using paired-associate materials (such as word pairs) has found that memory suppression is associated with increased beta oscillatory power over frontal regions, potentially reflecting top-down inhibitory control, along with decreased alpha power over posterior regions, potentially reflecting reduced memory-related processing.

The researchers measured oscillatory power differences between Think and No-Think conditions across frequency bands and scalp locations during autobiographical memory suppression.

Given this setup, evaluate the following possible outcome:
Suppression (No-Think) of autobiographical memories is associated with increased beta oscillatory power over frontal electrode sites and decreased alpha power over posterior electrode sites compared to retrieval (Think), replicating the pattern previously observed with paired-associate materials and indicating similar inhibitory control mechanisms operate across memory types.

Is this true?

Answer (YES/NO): NO